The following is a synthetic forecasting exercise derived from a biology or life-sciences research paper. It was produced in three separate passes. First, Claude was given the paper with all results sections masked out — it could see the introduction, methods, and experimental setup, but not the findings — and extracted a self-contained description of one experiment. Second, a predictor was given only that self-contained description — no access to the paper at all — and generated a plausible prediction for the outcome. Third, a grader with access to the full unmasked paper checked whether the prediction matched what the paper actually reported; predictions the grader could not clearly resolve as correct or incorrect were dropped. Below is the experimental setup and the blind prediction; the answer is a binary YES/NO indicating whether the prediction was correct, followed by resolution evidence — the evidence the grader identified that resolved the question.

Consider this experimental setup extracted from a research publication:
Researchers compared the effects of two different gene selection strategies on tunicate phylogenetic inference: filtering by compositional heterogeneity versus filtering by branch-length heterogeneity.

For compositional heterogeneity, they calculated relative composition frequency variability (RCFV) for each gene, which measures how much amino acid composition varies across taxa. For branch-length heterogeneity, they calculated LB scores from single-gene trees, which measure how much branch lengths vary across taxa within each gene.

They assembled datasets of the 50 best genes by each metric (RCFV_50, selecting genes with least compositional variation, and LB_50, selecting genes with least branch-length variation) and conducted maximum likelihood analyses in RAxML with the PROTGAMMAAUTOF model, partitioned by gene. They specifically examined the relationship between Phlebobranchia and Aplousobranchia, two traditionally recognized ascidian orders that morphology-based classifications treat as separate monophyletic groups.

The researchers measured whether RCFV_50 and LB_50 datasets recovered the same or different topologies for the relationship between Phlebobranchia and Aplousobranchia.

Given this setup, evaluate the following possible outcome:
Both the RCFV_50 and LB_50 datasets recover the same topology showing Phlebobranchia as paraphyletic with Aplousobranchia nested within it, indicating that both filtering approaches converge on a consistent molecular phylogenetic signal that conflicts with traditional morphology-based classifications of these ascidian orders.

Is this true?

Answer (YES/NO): NO